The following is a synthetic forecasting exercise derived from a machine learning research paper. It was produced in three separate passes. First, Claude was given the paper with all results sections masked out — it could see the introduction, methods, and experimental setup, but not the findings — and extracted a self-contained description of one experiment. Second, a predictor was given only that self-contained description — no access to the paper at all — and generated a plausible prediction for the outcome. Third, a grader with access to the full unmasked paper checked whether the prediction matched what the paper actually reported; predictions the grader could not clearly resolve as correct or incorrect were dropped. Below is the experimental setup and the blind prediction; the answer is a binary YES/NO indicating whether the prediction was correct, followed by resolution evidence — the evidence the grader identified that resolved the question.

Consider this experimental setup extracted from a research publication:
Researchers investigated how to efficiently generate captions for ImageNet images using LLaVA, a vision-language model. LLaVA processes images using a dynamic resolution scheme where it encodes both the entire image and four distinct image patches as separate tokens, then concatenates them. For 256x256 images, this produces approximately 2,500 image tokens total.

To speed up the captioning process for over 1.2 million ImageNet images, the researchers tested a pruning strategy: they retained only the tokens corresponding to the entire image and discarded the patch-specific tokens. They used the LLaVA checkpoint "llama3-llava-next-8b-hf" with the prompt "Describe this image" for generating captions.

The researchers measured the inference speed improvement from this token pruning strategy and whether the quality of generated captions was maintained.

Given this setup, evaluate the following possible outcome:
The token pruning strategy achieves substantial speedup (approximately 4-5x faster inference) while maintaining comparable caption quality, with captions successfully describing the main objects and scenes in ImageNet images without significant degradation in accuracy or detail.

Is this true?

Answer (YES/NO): NO